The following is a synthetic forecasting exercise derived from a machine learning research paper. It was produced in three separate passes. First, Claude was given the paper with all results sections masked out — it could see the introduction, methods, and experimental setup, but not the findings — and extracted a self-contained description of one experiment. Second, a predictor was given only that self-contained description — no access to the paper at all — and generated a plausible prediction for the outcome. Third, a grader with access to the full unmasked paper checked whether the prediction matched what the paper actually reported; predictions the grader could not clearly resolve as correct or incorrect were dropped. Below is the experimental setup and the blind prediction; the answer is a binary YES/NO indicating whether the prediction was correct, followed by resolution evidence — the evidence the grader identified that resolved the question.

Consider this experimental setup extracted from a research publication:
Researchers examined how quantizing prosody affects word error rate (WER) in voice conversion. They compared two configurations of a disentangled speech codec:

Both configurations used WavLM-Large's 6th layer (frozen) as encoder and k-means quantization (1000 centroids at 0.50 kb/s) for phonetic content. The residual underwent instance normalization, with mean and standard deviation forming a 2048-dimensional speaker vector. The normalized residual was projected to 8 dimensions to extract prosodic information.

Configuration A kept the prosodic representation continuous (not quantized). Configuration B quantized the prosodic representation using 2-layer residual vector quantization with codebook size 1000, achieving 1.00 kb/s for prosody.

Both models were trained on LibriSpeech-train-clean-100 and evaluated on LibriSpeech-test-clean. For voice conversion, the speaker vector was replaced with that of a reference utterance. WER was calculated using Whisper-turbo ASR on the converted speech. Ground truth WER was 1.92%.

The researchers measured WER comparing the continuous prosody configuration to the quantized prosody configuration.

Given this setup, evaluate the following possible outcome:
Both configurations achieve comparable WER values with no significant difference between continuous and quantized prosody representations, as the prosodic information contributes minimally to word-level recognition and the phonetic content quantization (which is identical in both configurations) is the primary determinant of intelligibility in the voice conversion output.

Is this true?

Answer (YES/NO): NO